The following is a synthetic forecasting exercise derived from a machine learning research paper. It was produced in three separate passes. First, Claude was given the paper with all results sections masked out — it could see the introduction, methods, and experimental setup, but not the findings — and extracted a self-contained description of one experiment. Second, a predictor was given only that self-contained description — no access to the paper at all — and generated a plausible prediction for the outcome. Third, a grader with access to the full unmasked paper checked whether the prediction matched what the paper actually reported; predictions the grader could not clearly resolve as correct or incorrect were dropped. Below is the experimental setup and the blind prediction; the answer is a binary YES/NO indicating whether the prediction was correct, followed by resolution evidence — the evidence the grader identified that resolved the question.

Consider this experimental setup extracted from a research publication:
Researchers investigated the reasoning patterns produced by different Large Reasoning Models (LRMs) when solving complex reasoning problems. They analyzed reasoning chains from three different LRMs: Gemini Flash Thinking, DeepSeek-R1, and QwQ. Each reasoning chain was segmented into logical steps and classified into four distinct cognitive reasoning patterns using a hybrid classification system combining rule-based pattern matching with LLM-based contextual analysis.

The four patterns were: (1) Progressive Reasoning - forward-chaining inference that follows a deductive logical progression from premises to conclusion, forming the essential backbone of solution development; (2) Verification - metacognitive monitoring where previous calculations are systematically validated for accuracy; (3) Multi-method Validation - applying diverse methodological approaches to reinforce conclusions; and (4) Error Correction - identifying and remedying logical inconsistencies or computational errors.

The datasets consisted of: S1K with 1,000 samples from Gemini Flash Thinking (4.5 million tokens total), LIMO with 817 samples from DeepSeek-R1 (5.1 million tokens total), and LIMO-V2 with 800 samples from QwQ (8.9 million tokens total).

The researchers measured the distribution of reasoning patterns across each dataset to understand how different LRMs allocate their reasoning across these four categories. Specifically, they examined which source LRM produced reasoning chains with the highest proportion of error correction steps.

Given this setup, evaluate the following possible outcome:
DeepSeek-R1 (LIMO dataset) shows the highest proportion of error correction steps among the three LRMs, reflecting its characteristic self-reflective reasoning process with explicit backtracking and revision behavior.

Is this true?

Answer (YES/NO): YES